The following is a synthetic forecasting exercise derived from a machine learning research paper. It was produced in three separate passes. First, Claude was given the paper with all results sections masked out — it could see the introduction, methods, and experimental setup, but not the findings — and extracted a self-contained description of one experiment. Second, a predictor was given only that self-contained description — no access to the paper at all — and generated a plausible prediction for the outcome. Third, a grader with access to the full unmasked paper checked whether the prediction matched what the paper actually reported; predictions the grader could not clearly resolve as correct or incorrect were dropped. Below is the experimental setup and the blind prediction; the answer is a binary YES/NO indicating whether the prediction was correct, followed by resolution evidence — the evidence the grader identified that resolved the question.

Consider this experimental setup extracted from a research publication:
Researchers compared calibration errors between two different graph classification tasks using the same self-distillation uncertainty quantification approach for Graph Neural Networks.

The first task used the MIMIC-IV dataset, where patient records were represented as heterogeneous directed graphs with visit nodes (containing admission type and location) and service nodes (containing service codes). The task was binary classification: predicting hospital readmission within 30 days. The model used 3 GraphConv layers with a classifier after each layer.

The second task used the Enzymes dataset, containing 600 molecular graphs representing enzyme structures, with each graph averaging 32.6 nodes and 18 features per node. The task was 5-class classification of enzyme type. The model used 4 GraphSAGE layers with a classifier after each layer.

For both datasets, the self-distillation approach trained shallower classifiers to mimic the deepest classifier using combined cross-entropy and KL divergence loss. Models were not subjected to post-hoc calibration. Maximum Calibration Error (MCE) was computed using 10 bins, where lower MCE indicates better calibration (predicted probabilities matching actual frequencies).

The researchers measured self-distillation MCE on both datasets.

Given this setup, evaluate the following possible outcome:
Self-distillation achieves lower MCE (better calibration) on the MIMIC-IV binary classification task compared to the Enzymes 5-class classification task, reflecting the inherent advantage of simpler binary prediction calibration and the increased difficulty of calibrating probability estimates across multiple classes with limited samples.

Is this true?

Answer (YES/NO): YES